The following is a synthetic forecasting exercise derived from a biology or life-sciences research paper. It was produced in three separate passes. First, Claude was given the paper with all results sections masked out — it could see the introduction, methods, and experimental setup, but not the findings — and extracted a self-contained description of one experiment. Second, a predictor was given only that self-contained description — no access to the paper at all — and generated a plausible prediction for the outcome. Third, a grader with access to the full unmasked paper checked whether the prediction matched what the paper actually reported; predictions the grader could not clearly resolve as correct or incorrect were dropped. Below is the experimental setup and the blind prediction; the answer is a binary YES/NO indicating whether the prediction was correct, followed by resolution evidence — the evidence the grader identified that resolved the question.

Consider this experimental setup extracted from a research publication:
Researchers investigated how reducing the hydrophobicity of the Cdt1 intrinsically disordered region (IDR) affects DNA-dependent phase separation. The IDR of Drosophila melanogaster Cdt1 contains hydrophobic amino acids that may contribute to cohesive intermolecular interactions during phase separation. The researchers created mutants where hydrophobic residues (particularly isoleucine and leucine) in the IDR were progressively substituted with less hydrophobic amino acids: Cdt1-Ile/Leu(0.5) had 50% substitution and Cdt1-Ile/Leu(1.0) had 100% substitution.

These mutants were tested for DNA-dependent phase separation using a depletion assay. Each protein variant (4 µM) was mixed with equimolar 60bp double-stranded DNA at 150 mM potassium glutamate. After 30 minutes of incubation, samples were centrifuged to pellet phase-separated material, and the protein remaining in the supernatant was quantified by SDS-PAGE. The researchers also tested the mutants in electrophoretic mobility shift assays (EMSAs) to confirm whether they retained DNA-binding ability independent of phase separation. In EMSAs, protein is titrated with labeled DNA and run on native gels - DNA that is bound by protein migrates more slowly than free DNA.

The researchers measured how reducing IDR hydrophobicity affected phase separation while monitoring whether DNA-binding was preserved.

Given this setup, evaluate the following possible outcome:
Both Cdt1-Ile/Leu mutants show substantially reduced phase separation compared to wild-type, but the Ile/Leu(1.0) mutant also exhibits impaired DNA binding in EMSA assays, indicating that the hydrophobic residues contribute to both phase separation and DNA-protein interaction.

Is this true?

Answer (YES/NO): NO